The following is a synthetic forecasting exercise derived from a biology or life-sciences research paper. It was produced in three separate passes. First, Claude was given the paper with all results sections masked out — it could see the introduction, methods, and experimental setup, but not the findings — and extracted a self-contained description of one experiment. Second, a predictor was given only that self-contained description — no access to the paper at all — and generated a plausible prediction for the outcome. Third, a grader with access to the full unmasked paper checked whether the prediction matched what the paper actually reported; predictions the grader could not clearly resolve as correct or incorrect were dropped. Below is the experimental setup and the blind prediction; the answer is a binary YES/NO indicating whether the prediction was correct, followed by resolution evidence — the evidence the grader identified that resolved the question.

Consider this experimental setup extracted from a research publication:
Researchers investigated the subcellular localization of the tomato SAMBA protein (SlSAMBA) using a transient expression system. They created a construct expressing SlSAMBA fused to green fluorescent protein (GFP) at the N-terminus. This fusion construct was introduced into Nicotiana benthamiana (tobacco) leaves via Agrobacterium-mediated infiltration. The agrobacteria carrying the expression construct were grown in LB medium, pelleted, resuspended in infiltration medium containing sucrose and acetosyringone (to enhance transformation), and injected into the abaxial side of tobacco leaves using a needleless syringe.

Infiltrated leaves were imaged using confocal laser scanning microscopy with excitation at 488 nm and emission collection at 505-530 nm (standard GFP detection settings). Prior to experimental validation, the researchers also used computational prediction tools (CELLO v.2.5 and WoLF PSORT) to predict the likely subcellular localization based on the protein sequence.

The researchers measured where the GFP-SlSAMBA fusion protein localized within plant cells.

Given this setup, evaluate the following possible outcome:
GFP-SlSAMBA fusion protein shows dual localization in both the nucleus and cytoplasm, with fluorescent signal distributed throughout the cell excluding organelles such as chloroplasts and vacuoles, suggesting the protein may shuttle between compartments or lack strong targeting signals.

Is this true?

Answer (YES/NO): YES